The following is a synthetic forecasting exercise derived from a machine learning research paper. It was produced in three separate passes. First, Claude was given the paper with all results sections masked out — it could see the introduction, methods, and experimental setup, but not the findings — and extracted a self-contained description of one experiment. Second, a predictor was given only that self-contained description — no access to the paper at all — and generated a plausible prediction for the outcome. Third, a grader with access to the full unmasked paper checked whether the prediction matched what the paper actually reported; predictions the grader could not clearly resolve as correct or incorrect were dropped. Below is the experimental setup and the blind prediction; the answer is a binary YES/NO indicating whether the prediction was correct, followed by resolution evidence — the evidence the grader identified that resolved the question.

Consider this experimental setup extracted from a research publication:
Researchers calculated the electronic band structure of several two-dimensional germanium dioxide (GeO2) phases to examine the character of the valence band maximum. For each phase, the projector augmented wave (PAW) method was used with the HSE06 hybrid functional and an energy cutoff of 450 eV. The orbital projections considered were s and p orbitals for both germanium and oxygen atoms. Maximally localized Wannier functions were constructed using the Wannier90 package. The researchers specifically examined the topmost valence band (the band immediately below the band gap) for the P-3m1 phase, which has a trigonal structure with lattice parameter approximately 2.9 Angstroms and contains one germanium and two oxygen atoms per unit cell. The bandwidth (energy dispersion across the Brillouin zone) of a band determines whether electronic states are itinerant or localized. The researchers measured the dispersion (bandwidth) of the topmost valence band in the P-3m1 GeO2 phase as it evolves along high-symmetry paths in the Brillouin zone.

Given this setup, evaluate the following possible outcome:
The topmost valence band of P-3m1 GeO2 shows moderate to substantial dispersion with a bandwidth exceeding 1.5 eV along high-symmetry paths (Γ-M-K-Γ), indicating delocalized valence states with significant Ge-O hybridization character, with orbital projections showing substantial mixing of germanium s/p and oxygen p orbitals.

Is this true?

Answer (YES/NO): NO